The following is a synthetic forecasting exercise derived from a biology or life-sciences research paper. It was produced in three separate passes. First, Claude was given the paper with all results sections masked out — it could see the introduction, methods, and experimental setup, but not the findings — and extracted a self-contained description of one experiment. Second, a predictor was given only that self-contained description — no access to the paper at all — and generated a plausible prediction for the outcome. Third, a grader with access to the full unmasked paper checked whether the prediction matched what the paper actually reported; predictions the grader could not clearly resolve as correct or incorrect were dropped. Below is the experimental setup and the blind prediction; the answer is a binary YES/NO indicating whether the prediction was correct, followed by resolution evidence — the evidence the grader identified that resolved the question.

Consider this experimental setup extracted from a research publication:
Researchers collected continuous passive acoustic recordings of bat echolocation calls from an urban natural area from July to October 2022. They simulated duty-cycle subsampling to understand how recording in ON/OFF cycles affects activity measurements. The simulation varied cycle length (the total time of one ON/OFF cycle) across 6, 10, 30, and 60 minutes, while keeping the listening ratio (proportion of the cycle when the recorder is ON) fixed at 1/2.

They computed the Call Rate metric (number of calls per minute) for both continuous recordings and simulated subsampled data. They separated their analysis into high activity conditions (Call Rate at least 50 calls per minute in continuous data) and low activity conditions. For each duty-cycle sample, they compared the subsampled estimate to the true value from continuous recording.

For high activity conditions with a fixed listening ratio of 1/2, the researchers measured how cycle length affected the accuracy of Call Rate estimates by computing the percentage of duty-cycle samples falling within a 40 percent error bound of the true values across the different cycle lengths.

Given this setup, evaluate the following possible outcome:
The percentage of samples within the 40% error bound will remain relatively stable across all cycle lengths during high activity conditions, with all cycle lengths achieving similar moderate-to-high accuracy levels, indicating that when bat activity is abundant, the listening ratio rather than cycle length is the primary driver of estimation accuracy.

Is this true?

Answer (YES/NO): NO